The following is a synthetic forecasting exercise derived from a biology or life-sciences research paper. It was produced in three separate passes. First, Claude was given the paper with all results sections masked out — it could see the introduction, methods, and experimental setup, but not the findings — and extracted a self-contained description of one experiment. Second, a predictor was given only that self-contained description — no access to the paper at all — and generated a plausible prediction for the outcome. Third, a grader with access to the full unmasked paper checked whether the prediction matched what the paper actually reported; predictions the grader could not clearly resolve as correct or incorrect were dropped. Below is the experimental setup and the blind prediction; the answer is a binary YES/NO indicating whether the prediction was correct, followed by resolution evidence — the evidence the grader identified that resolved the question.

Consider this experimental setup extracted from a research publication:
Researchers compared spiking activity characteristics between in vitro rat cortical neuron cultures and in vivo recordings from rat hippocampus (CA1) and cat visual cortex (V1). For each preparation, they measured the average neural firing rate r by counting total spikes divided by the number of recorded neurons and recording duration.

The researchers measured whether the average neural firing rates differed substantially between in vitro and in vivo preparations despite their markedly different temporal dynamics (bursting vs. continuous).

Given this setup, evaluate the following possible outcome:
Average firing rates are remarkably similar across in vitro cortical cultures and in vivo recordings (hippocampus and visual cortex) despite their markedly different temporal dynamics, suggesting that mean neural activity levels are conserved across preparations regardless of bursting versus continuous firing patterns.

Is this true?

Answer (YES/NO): YES